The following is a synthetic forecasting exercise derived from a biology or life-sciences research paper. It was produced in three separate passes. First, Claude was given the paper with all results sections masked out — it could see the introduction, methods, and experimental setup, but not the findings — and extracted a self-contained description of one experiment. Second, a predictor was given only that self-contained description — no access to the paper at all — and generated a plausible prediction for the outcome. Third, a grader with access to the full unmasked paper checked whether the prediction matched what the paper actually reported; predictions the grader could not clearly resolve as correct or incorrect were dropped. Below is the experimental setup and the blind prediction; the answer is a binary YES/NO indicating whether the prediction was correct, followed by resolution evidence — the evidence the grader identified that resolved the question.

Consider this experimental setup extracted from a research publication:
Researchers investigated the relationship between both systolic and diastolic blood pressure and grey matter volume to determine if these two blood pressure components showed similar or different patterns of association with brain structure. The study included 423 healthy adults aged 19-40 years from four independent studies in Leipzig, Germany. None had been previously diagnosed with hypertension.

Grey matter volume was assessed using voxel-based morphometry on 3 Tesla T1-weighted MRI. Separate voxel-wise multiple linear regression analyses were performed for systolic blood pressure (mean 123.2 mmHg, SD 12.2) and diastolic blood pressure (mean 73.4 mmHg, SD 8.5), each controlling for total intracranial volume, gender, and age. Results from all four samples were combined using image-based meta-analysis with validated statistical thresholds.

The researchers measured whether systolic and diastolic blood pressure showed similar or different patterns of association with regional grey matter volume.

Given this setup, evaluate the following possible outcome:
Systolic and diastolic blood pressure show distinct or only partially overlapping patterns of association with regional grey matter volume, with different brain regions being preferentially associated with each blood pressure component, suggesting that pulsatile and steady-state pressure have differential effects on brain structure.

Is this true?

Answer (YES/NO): YES